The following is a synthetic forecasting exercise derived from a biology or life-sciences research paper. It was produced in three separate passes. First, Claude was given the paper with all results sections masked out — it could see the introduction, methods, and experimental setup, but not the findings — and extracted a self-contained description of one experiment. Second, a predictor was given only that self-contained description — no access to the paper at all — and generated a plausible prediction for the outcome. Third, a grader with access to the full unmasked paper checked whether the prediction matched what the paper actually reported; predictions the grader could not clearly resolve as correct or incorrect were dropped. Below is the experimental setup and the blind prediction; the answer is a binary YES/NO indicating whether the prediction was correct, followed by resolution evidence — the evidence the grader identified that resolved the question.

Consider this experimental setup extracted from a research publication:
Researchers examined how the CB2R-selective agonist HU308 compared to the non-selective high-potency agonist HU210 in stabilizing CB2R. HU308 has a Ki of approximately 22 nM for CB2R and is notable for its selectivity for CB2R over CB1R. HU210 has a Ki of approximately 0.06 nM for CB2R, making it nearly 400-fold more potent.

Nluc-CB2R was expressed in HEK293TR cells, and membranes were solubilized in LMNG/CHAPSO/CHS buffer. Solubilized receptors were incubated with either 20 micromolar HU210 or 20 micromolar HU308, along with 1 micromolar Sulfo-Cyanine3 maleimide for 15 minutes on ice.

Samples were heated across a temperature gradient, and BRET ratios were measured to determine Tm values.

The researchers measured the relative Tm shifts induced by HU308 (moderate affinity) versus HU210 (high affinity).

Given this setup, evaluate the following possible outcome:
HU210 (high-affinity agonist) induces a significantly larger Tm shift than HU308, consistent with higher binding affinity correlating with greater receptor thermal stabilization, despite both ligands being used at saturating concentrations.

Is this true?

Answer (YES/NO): YES